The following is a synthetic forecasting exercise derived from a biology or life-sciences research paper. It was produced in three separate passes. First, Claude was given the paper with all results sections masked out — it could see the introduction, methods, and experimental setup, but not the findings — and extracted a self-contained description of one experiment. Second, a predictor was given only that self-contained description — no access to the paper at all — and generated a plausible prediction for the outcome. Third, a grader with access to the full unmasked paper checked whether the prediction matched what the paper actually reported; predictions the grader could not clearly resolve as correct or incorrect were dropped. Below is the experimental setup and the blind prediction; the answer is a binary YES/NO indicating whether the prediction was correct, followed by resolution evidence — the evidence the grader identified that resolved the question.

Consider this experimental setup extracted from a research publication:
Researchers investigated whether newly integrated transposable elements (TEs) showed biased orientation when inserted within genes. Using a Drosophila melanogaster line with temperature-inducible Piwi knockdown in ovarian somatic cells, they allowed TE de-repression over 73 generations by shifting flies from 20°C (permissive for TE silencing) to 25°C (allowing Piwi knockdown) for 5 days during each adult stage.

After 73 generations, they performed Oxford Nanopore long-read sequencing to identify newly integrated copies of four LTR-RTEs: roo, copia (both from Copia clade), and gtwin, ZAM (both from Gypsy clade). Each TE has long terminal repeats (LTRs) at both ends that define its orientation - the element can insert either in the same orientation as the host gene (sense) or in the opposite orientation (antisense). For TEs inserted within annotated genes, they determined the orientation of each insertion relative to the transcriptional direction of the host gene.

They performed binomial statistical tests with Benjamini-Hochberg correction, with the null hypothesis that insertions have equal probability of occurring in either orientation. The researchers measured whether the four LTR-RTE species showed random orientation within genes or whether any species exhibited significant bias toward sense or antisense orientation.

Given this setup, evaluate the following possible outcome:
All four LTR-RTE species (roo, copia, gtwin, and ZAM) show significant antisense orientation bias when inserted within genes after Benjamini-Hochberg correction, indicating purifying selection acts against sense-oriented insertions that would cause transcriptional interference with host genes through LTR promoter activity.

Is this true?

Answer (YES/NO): NO